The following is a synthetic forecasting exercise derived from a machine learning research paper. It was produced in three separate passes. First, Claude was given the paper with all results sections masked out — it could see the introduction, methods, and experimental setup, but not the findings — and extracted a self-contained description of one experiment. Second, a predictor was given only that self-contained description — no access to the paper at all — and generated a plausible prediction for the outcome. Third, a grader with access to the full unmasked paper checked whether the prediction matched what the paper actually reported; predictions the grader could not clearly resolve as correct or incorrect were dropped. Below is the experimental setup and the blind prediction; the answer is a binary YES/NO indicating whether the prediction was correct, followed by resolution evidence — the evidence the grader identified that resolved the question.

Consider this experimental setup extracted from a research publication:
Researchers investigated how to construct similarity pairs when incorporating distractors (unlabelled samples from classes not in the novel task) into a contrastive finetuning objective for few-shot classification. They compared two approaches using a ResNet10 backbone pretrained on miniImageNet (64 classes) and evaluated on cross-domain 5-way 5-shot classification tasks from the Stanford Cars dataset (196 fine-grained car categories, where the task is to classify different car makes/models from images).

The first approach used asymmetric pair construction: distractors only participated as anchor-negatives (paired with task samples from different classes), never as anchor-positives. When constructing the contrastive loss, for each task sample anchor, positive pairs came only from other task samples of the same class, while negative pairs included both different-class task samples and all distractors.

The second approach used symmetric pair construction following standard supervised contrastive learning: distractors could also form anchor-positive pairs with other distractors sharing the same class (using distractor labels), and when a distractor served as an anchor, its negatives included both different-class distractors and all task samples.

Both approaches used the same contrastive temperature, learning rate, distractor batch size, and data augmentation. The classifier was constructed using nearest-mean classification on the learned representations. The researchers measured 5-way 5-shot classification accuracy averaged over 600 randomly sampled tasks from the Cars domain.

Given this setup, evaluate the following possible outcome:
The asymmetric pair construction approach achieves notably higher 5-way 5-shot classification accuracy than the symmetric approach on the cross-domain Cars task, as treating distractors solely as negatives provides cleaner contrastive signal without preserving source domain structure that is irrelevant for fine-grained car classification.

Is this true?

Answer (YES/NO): YES